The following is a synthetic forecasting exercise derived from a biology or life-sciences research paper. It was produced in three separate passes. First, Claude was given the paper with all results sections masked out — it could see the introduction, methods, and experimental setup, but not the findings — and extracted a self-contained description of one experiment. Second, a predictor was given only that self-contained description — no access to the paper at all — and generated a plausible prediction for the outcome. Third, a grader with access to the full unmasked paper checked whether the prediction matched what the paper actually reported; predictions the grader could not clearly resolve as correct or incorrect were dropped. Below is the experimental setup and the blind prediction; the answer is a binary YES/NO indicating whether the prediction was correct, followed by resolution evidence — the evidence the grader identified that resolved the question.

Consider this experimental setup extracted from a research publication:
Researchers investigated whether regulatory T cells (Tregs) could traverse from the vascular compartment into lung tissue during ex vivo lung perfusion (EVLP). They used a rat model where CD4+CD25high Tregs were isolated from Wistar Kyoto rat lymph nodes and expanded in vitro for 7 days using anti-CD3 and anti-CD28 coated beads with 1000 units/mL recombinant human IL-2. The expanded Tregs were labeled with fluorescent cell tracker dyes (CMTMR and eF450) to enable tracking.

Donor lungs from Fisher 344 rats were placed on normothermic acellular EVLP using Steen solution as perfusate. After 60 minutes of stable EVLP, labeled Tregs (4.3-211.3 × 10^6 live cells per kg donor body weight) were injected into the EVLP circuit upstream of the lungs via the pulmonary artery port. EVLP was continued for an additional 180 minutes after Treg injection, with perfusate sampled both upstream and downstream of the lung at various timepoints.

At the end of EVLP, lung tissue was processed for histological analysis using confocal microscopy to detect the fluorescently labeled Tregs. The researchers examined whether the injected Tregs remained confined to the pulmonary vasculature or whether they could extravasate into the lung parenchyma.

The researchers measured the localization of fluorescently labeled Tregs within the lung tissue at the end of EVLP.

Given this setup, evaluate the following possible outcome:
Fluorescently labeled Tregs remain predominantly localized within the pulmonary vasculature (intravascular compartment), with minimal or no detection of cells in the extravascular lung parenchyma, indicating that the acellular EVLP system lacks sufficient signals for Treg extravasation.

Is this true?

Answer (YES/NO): NO